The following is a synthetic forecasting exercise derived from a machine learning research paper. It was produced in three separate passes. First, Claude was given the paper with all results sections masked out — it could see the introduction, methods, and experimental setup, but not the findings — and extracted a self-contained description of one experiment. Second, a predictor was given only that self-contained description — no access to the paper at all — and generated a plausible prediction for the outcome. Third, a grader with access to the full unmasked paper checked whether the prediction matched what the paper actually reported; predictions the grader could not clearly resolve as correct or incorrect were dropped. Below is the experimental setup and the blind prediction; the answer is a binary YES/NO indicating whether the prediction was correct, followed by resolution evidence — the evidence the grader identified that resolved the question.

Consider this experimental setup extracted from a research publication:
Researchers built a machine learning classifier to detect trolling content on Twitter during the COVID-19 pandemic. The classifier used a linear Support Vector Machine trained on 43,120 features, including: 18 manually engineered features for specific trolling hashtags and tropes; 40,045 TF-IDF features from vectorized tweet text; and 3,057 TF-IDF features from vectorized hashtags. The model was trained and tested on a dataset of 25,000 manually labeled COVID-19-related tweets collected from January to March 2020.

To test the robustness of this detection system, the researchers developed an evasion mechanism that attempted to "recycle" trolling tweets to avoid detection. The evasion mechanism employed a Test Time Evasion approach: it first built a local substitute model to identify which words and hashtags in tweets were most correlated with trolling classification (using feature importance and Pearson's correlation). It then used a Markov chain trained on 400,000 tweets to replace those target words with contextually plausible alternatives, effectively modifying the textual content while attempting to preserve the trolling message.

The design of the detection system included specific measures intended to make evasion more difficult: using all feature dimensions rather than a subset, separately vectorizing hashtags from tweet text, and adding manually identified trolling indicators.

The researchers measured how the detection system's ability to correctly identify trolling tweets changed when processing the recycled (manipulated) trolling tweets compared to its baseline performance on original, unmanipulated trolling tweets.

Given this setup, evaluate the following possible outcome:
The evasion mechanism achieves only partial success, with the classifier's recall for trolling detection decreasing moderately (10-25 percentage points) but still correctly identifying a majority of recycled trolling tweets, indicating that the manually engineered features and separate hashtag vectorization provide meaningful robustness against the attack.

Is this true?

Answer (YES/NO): NO